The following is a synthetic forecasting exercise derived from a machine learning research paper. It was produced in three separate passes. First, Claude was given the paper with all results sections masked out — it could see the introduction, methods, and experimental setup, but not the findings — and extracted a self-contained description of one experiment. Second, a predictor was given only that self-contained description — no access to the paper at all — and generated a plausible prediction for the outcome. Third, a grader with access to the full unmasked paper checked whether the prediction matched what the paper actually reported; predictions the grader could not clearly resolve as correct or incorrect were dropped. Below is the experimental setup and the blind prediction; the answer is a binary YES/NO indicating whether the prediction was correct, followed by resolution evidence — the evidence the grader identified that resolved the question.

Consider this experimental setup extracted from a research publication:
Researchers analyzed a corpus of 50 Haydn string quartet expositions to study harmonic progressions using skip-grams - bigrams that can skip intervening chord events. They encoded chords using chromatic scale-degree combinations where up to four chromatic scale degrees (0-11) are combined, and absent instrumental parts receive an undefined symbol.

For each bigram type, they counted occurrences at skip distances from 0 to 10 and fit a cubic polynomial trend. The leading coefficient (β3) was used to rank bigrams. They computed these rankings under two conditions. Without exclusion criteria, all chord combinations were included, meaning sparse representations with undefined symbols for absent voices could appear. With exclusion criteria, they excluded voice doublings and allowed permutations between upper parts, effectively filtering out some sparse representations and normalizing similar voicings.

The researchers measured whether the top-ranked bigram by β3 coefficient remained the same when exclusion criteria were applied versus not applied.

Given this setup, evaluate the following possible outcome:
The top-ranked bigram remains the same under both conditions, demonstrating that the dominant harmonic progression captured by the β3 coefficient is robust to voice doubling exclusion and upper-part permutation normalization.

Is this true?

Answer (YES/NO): YES